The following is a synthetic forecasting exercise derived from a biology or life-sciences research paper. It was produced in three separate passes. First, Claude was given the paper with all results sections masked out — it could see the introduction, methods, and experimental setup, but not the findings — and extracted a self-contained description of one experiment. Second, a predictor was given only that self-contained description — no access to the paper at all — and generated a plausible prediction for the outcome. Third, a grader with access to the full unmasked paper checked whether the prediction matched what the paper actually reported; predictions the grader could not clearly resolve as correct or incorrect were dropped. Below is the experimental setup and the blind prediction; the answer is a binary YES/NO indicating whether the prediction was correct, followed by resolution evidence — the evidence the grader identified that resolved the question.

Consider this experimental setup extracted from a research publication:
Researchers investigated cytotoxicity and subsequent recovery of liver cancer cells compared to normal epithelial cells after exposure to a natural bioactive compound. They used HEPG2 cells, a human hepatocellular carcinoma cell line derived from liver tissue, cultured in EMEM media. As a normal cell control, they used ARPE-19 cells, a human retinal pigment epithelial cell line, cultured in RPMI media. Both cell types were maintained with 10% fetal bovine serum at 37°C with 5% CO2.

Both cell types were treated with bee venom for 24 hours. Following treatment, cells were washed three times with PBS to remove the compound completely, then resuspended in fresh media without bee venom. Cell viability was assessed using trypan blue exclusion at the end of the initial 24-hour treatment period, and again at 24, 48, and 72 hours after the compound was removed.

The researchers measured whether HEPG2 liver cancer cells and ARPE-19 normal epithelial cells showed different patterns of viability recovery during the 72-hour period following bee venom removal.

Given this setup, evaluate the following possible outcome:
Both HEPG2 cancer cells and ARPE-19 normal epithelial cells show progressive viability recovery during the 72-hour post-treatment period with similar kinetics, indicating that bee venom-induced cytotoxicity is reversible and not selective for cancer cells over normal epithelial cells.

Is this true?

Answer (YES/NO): YES